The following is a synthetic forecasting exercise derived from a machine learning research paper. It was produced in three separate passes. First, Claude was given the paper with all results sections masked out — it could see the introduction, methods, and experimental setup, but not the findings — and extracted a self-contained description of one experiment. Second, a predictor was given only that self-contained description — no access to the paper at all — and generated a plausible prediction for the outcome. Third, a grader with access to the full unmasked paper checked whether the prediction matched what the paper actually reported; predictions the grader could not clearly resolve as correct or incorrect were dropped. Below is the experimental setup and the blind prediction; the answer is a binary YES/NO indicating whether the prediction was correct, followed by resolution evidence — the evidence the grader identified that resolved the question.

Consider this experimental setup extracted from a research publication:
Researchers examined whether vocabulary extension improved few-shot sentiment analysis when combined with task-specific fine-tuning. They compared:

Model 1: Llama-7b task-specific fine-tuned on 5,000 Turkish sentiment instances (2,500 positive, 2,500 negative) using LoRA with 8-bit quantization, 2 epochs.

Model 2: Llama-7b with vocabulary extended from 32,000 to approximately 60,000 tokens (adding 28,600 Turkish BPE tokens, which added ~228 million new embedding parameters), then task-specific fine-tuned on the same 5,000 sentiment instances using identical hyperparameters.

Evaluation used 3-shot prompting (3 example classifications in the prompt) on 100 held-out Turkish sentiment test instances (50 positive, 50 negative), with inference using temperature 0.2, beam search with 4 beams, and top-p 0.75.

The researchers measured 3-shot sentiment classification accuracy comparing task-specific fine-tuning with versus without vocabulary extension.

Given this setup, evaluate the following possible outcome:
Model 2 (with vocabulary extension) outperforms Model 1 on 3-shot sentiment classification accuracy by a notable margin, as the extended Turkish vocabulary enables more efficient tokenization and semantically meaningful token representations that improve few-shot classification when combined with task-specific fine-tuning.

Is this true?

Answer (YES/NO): NO